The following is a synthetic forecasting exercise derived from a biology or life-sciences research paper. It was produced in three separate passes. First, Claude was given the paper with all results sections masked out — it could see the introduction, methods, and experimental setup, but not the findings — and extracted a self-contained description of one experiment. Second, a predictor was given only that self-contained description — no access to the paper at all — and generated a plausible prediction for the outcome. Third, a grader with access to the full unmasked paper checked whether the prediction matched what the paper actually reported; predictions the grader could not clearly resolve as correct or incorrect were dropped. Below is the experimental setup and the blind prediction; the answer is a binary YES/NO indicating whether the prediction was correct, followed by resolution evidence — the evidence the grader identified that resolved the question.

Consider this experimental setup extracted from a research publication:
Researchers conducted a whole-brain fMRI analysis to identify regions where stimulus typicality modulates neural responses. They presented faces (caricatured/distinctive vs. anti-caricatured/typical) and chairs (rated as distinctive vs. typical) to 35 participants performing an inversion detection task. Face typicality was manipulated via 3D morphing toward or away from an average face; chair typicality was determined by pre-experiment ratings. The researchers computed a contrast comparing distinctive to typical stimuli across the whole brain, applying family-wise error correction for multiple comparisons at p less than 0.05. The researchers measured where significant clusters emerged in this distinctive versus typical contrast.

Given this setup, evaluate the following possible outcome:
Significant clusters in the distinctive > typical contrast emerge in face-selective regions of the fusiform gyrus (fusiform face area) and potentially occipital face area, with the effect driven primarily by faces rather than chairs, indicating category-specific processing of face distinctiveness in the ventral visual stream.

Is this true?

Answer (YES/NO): NO